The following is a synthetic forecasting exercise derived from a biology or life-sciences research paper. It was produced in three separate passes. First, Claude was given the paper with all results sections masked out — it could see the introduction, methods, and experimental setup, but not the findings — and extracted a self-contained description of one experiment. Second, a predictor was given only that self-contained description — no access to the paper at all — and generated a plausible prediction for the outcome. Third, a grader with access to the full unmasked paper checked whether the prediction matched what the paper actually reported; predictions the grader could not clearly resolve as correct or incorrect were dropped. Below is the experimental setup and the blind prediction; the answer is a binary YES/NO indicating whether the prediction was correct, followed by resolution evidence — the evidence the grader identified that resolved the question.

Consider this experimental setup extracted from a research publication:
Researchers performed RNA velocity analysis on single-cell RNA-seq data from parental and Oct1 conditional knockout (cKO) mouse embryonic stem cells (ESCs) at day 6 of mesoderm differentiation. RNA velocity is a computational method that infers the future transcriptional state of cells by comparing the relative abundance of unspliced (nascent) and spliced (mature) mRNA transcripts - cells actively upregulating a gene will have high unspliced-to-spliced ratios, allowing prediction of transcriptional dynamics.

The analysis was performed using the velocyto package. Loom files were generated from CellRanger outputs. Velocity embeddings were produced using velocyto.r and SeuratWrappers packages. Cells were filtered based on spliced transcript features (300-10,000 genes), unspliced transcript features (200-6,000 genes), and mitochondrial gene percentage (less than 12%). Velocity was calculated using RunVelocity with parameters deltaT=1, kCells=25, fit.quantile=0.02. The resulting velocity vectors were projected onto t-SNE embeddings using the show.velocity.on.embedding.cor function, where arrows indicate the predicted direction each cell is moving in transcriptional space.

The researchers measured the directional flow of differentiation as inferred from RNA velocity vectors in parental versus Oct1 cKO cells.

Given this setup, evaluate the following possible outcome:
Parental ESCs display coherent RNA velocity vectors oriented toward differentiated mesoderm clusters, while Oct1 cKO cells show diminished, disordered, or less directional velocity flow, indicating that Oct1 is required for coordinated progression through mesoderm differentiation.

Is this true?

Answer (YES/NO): YES